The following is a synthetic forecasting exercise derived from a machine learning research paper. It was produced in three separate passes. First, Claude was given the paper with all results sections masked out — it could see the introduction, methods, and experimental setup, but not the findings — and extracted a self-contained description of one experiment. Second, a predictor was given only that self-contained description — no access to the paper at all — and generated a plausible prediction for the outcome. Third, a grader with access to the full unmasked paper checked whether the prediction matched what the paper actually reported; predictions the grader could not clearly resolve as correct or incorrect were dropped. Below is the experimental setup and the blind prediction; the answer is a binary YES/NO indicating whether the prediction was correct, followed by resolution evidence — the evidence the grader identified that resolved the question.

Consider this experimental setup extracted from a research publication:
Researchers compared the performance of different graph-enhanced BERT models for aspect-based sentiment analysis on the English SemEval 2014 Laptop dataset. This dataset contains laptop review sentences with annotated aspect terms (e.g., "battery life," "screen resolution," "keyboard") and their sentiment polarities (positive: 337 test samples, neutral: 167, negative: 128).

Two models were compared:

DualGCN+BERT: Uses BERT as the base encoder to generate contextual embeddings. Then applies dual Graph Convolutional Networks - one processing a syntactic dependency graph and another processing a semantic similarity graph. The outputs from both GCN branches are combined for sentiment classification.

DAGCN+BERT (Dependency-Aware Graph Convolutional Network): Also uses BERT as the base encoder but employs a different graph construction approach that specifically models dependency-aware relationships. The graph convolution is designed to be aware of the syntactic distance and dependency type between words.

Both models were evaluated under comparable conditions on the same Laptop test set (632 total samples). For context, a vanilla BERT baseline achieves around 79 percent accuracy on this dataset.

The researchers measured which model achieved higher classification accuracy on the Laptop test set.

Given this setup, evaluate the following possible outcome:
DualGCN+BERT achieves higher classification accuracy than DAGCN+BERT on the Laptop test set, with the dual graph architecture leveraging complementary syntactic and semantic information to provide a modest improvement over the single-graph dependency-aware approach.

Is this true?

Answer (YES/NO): NO